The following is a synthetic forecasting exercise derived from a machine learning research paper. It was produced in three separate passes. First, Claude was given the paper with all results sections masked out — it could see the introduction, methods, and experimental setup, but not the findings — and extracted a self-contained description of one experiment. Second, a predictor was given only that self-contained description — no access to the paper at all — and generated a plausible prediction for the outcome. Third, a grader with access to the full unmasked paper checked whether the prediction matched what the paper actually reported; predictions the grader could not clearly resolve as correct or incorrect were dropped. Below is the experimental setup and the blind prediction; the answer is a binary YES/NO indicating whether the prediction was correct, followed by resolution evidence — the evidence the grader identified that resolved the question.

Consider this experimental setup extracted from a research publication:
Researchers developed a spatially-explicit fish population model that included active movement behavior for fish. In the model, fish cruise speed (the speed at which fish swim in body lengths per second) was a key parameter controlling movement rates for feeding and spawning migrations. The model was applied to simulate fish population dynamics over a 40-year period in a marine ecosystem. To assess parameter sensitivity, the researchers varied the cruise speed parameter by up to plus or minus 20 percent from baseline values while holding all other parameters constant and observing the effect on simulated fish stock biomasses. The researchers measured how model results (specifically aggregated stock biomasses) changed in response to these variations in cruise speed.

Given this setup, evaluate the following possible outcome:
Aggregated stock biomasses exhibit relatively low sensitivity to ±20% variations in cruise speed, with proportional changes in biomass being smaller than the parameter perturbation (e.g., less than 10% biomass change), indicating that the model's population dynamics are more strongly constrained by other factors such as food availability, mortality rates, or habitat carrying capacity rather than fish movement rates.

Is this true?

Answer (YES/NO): YES